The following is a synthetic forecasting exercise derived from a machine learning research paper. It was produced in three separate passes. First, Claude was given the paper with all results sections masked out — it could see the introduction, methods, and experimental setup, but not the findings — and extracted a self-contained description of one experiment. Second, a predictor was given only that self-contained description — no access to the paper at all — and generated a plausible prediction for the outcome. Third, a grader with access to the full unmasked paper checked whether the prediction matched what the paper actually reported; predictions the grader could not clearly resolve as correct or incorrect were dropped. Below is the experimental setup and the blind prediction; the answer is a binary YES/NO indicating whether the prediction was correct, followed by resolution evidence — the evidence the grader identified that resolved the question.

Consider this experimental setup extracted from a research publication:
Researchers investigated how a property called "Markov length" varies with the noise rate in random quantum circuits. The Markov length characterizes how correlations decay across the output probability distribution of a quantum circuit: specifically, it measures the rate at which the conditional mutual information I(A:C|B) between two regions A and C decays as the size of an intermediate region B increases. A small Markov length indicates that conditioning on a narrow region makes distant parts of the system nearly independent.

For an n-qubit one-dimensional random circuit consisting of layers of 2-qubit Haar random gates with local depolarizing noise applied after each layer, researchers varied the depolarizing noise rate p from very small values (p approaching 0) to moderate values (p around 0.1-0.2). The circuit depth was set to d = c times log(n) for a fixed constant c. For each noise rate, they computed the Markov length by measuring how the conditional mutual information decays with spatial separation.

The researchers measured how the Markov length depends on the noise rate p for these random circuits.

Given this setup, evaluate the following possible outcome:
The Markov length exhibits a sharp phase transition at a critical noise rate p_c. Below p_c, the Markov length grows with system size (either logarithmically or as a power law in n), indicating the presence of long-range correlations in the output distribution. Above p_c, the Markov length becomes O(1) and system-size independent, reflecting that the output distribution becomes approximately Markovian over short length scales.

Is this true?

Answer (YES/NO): NO